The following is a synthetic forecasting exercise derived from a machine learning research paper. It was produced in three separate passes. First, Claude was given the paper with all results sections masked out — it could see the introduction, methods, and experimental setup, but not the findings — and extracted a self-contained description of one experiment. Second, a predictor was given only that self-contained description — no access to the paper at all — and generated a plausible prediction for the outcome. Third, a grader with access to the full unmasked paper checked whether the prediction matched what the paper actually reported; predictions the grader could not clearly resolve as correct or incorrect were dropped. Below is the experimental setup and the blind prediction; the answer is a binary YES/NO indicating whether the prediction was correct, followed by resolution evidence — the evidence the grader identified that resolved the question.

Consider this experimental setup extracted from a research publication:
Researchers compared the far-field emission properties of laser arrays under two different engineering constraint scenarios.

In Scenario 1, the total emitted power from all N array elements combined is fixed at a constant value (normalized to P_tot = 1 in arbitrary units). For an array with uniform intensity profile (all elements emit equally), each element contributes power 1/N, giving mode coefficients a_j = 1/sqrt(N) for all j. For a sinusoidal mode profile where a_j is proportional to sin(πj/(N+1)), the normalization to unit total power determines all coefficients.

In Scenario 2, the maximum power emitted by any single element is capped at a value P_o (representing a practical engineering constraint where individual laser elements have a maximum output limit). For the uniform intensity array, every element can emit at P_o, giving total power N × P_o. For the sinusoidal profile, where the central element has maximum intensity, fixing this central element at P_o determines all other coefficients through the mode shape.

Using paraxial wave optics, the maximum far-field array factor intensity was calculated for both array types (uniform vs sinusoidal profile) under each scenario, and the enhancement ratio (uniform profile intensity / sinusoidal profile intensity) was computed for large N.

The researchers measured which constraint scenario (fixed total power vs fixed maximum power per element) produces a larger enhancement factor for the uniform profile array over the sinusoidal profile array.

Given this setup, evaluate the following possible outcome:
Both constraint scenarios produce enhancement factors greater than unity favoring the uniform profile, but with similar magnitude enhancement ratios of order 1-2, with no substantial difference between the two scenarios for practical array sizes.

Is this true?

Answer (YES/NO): NO